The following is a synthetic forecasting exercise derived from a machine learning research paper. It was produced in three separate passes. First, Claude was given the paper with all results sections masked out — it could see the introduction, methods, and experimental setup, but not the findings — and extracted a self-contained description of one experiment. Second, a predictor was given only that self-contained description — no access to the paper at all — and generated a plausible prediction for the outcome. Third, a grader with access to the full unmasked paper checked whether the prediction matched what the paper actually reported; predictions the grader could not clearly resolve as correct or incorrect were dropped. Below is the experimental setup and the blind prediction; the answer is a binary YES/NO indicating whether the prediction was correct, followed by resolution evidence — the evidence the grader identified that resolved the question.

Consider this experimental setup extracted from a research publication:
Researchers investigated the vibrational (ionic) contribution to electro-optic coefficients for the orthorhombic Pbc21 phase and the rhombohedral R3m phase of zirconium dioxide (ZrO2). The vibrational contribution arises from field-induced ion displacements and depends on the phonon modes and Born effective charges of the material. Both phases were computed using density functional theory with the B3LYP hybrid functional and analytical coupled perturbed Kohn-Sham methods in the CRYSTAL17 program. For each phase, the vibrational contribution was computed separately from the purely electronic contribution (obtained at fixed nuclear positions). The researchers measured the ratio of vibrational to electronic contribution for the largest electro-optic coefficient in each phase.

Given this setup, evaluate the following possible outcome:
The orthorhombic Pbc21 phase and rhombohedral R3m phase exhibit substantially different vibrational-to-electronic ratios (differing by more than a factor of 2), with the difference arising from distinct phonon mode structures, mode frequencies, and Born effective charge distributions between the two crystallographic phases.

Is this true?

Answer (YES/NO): YES